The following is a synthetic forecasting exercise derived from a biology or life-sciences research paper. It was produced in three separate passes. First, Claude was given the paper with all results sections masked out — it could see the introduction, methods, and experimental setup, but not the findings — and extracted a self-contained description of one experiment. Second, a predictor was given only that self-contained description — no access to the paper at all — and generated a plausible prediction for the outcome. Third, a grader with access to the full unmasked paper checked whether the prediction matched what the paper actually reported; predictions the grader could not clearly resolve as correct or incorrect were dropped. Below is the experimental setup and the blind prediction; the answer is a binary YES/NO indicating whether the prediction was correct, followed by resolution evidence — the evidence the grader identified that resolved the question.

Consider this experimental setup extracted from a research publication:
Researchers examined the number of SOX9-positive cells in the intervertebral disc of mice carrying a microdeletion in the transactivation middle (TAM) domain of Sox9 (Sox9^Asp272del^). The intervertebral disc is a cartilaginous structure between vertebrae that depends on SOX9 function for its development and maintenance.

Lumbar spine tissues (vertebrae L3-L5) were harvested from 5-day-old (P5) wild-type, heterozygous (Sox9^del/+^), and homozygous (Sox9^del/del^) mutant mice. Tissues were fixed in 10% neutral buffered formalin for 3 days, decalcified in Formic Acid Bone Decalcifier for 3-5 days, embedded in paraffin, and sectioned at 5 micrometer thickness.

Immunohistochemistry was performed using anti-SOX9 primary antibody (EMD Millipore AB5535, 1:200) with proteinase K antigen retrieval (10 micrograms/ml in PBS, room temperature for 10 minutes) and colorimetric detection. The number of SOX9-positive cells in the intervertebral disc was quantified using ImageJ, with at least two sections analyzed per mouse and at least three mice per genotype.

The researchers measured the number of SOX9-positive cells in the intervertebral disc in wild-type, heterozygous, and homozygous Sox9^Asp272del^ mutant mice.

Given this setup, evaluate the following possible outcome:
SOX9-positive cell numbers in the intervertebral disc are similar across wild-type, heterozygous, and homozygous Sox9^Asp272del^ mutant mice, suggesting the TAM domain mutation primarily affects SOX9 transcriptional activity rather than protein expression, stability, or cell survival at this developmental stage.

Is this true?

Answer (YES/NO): NO